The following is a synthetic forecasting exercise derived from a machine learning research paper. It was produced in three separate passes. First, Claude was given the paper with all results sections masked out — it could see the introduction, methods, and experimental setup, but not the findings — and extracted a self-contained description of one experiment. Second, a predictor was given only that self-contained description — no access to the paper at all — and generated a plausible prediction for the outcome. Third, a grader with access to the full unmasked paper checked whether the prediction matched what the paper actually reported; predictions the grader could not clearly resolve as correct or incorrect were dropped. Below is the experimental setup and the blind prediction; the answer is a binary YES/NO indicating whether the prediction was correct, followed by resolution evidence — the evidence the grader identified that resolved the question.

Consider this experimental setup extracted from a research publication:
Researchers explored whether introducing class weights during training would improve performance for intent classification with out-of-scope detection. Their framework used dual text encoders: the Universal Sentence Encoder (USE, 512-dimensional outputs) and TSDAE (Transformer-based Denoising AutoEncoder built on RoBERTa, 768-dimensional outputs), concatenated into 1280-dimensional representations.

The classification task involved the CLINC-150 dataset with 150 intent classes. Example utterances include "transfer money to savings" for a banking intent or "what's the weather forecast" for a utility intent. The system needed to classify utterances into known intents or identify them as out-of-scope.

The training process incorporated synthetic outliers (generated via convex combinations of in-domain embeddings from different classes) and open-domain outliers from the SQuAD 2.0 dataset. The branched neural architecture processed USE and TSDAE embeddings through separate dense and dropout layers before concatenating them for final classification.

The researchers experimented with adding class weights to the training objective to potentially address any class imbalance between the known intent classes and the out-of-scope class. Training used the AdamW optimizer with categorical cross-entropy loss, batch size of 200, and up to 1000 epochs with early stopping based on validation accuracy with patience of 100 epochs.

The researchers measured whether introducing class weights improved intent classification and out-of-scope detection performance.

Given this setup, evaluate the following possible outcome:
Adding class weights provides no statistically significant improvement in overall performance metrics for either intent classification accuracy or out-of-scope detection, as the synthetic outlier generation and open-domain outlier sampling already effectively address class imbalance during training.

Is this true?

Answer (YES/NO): YES